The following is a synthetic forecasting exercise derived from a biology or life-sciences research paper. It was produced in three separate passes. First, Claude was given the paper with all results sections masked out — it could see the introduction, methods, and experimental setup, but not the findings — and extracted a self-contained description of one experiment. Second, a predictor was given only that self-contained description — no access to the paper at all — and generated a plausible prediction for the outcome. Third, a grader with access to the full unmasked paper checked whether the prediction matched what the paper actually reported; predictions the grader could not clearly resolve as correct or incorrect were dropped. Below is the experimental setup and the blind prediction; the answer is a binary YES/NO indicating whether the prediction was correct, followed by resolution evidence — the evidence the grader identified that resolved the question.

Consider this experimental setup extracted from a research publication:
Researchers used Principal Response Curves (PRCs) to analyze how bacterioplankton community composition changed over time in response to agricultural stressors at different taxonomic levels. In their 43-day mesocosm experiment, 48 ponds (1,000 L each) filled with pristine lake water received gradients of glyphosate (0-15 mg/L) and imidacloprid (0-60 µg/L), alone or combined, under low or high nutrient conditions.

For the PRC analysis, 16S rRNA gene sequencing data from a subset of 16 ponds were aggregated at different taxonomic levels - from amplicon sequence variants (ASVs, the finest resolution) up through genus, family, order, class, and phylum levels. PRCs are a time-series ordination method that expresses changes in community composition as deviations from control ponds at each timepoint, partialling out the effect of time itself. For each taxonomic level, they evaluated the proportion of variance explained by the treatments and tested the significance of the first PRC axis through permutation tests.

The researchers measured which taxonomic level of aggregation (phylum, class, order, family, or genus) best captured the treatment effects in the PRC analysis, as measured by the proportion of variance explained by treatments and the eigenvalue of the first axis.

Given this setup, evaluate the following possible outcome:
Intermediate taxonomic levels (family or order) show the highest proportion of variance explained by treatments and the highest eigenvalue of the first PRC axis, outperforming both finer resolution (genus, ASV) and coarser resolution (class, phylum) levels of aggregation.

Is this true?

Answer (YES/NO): NO